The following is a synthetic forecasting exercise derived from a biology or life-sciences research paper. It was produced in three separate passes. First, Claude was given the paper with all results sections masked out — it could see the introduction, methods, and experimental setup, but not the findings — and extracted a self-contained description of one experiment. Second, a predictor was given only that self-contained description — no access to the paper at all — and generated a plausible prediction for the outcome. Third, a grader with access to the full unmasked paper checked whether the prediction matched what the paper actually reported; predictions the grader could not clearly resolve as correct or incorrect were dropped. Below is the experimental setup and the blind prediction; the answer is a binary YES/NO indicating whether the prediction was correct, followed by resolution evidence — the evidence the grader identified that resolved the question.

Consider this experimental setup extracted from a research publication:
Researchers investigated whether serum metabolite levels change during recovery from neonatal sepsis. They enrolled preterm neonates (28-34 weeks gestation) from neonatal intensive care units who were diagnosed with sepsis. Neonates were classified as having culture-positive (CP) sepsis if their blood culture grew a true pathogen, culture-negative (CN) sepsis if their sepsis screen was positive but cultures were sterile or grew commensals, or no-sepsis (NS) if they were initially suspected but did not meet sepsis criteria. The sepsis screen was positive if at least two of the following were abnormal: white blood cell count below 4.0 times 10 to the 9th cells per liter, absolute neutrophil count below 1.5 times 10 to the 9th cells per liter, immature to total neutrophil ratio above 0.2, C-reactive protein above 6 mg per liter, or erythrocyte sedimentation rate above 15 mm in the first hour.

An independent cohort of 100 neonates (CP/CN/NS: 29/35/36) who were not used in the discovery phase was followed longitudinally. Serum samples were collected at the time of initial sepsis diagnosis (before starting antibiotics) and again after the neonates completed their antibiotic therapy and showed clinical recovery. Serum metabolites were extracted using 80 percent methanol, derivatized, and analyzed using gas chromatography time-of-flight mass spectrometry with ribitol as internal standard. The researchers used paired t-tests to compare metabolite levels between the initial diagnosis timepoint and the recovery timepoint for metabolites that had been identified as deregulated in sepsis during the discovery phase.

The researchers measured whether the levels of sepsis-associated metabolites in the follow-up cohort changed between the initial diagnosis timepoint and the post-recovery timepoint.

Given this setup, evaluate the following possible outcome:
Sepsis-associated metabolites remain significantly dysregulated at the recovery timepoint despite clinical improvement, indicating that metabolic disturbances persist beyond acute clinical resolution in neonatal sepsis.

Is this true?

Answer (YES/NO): NO